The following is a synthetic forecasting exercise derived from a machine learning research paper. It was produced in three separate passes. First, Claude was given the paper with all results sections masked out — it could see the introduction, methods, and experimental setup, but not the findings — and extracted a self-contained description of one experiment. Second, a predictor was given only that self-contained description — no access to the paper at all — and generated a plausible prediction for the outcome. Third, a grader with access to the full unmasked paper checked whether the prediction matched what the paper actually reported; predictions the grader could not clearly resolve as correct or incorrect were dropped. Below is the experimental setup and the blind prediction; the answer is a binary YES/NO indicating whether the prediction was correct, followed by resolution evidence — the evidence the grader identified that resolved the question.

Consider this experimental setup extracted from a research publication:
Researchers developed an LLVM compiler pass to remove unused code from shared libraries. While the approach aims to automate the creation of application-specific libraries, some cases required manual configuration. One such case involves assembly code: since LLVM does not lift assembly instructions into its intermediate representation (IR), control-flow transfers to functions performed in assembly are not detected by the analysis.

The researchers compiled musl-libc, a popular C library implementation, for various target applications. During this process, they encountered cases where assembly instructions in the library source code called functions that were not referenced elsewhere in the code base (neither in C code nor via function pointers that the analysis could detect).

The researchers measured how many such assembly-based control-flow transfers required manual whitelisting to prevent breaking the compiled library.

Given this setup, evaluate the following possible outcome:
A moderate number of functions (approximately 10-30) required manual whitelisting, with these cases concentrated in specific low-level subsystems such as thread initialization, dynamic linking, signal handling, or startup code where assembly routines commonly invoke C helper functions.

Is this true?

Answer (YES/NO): NO